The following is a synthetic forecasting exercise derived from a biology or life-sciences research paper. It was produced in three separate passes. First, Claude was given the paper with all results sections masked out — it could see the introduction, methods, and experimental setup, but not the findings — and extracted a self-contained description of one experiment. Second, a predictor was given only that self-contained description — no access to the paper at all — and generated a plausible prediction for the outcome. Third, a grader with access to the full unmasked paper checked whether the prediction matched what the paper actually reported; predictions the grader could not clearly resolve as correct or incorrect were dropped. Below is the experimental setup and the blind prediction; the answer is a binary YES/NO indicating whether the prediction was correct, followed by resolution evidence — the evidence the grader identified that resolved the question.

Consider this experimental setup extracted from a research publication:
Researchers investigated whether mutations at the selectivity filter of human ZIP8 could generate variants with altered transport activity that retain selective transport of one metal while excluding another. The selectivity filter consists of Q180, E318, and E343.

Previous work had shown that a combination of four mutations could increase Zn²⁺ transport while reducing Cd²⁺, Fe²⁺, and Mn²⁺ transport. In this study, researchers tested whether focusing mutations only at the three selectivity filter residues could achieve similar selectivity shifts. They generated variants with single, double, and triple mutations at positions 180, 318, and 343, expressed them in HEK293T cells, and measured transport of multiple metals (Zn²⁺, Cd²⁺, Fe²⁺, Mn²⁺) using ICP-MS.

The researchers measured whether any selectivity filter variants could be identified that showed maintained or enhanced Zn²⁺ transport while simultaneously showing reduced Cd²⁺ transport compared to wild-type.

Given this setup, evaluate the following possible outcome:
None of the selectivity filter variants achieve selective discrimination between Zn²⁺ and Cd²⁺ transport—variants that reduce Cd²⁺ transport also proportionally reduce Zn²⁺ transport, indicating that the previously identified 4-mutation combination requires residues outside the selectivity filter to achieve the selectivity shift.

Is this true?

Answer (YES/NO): YES